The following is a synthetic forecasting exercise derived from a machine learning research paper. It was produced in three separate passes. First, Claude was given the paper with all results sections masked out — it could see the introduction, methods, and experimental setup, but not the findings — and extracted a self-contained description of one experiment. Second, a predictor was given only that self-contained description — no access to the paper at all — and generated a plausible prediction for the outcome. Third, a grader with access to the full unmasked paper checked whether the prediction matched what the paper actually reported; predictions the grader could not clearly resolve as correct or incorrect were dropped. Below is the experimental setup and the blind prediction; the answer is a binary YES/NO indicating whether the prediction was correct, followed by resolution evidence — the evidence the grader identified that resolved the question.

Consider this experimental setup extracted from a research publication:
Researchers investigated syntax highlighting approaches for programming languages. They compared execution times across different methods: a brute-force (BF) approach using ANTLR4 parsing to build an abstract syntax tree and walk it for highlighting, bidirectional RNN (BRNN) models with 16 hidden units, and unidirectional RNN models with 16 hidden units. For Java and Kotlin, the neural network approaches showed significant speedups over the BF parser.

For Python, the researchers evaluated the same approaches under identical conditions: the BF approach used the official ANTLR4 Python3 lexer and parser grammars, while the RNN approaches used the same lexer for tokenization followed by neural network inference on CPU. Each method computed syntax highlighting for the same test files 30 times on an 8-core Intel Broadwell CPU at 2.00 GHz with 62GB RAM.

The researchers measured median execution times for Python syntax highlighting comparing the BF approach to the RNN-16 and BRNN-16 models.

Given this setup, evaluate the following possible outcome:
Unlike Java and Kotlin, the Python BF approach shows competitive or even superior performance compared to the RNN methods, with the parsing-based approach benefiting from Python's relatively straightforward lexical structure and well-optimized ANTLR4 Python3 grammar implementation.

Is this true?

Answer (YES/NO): YES